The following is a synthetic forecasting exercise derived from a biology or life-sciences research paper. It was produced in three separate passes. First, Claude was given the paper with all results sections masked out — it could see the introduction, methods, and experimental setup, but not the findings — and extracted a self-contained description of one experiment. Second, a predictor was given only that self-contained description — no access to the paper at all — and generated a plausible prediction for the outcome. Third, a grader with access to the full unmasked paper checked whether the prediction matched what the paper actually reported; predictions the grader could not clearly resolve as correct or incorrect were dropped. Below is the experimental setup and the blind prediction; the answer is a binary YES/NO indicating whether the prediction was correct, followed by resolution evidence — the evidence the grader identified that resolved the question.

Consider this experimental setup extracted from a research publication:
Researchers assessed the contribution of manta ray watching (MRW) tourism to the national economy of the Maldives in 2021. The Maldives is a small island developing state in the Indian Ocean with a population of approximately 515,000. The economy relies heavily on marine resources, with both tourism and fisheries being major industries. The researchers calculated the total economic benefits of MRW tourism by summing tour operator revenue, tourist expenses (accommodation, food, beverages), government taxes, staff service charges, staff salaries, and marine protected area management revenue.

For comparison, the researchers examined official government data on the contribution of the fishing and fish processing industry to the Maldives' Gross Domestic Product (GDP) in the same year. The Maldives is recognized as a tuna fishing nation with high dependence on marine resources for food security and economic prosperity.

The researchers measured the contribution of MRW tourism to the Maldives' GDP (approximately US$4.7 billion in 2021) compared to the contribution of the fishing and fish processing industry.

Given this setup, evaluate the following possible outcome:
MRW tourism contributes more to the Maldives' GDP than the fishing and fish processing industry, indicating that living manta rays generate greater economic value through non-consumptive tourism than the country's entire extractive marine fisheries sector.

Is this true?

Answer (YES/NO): YES